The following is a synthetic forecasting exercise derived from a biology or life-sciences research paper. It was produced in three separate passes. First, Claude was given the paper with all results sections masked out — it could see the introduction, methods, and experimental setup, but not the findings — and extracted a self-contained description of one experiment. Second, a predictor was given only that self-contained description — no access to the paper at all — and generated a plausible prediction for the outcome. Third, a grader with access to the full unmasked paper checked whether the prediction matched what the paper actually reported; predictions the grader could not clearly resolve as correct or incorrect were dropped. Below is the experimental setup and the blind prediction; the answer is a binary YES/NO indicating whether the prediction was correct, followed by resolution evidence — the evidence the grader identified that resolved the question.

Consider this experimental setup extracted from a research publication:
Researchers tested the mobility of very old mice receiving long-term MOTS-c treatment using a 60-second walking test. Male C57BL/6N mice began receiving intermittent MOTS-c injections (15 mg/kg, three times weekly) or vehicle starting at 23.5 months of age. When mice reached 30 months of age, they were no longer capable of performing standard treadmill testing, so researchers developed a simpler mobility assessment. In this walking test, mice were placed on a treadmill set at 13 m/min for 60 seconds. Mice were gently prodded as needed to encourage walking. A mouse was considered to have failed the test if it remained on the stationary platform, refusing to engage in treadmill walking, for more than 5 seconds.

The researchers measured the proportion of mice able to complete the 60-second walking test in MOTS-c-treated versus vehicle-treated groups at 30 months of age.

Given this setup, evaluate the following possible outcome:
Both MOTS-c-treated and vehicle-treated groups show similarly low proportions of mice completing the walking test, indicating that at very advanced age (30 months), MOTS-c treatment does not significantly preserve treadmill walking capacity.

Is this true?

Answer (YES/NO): NO